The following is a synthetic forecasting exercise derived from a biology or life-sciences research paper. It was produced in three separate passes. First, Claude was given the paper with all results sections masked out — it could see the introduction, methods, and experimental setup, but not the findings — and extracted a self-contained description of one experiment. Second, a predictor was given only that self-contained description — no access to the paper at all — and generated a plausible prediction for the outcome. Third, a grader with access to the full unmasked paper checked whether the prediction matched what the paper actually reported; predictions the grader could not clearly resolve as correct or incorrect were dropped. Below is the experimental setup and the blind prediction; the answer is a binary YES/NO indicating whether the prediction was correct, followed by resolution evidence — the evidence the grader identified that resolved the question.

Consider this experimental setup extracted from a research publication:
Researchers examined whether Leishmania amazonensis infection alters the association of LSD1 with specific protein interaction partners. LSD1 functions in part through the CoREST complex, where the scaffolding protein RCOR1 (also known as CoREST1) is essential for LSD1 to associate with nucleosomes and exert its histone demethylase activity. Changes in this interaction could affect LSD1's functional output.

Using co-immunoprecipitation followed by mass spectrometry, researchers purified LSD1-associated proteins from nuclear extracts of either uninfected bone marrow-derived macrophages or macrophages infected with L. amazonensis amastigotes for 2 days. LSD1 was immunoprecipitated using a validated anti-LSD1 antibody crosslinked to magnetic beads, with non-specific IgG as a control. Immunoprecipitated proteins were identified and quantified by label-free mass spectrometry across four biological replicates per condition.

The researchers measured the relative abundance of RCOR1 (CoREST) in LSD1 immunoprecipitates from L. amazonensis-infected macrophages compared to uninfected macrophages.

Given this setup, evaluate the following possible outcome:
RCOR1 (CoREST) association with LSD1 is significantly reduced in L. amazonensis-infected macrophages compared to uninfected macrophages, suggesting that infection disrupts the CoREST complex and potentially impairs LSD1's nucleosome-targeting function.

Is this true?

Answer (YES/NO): NO